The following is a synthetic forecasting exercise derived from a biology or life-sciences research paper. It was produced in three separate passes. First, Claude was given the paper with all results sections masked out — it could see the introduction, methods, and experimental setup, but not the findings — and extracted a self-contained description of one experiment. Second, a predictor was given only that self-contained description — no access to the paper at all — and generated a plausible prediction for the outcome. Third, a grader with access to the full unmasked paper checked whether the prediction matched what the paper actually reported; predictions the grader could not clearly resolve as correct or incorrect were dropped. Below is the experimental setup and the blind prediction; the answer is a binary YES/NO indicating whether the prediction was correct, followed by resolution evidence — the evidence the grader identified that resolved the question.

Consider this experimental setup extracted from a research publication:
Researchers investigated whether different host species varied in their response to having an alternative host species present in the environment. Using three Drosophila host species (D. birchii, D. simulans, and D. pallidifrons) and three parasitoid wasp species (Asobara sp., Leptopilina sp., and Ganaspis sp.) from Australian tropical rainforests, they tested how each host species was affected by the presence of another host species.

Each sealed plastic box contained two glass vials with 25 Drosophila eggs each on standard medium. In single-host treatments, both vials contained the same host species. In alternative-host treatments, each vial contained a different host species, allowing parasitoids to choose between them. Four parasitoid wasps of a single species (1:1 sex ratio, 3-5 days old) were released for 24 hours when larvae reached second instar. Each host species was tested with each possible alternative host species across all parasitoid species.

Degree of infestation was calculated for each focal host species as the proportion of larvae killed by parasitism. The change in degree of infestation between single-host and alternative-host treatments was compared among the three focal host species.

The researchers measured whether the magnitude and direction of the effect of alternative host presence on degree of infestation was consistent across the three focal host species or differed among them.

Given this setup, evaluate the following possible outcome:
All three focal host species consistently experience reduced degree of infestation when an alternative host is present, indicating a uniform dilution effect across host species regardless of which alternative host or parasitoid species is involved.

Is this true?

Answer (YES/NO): NO